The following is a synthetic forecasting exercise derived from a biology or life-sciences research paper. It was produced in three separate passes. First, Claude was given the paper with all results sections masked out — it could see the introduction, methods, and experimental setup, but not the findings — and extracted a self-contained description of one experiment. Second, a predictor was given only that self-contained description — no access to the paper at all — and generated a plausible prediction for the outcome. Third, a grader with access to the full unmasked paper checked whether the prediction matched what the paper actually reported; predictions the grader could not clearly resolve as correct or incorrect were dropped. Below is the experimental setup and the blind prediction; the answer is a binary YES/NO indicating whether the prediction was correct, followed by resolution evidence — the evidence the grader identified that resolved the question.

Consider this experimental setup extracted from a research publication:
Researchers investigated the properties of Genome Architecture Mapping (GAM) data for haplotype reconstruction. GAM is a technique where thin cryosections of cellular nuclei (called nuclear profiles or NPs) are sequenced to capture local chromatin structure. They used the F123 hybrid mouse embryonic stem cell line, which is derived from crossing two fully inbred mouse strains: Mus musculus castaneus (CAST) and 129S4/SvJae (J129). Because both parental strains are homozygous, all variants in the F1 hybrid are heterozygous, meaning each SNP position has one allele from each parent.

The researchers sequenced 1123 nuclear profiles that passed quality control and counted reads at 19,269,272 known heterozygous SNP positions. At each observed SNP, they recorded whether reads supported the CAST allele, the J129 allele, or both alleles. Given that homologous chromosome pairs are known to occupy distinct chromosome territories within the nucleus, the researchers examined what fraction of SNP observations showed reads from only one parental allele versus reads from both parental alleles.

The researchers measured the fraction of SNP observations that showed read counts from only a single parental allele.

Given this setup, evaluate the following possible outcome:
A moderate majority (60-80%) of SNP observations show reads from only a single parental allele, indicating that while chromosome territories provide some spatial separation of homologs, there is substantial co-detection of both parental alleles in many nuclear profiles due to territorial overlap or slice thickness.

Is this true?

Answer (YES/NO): NO